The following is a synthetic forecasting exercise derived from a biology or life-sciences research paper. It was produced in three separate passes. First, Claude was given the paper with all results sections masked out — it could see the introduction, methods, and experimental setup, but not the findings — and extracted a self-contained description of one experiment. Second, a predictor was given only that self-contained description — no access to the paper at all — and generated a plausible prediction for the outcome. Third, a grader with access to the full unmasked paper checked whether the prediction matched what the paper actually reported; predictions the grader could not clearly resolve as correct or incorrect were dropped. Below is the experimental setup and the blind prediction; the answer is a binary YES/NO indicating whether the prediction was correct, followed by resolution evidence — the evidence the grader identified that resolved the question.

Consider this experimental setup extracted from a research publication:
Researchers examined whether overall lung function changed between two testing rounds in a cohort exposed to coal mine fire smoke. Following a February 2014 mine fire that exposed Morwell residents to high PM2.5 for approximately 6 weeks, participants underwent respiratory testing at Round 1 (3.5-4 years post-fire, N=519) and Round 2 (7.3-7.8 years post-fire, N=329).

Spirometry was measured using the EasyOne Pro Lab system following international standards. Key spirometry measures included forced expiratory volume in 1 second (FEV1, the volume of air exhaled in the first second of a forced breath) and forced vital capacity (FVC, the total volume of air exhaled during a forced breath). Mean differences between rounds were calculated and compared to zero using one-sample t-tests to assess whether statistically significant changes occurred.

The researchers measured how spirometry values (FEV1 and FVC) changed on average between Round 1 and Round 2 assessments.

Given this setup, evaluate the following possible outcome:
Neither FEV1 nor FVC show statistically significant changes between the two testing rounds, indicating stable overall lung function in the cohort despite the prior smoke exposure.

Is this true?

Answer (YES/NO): NO